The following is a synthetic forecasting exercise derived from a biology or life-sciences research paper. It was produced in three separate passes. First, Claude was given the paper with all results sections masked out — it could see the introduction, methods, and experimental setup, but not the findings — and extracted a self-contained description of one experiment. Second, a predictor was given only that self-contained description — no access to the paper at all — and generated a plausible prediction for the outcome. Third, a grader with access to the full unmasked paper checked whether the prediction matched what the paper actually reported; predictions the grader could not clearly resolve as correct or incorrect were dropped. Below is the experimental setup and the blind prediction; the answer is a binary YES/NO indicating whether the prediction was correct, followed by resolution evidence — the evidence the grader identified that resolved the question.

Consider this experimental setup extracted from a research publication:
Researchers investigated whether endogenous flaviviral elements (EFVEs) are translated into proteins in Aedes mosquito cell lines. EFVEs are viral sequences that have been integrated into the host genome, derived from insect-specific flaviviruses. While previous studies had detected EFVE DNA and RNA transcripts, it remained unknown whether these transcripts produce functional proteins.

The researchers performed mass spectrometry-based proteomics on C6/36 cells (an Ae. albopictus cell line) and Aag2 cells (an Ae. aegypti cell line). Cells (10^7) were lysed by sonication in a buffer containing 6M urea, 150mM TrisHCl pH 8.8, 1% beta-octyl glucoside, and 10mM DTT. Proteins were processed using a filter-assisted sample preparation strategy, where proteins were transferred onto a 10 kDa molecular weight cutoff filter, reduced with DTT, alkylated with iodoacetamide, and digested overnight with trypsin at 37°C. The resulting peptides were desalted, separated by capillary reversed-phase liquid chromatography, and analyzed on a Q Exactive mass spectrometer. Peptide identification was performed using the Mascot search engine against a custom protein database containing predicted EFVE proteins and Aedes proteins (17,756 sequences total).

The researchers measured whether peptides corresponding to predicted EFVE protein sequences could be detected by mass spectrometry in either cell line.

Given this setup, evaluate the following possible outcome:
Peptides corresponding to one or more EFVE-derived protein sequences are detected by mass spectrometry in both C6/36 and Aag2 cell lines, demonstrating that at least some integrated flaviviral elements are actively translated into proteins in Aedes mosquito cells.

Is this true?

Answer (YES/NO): NO